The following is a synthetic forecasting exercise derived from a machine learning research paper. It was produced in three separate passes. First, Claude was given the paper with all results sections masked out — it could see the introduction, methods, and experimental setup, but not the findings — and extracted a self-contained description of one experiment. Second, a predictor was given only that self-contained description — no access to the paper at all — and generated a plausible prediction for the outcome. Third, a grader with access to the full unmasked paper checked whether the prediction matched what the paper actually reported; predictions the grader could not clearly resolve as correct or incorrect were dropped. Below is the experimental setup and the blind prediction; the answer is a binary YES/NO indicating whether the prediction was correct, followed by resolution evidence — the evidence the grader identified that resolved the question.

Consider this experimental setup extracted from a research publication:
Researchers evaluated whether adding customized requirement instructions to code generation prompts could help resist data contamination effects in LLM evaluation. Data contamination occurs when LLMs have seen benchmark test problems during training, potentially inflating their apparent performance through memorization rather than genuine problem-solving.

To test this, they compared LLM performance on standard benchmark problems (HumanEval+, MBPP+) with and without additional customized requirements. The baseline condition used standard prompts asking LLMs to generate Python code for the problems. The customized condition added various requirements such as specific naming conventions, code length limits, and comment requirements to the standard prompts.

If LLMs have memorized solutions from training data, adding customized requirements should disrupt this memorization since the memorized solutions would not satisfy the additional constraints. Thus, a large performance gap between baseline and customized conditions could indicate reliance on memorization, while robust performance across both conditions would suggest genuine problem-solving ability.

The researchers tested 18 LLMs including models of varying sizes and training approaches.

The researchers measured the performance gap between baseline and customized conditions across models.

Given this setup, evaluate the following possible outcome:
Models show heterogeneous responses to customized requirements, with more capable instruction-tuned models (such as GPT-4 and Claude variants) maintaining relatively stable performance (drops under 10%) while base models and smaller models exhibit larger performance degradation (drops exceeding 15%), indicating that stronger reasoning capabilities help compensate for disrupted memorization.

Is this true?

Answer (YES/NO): NO